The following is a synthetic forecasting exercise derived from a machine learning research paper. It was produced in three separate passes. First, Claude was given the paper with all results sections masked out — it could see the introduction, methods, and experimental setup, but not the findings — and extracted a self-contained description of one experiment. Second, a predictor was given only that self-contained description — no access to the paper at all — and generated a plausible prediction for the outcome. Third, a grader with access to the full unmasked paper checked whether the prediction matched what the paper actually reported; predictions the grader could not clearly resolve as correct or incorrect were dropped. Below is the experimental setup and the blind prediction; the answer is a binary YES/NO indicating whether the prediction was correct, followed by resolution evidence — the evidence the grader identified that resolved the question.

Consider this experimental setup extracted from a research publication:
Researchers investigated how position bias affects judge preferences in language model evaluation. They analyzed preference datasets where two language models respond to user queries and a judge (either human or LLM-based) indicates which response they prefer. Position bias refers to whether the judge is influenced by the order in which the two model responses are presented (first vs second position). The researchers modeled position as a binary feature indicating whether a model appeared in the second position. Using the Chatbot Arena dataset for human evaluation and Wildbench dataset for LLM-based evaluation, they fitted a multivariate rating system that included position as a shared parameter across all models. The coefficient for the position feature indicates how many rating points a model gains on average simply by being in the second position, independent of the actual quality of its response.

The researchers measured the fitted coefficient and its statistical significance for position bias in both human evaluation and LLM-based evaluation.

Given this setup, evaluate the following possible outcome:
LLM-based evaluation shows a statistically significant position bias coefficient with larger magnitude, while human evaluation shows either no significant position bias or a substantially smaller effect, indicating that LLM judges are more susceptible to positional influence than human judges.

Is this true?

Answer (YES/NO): YES